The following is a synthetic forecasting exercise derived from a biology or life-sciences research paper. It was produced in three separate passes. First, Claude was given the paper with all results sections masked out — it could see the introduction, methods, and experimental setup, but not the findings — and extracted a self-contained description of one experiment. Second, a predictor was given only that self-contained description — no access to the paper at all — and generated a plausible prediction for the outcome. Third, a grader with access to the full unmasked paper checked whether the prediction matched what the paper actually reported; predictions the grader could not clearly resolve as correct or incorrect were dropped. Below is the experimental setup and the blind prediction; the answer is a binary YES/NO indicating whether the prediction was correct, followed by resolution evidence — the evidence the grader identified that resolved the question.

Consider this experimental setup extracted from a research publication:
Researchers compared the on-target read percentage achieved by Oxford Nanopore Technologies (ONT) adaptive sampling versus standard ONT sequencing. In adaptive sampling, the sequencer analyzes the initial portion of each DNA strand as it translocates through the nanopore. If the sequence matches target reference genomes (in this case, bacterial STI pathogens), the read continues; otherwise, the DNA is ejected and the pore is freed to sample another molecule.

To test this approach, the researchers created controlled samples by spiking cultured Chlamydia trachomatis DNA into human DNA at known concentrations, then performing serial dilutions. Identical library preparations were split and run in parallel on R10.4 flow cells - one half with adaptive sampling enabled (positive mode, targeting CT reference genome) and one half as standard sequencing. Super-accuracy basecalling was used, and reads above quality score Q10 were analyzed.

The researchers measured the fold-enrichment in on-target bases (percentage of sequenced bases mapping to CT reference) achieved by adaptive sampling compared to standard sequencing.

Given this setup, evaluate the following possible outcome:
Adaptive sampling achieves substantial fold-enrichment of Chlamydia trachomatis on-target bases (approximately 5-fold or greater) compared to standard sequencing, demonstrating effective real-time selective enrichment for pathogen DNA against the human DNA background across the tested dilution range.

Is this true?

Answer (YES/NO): NO